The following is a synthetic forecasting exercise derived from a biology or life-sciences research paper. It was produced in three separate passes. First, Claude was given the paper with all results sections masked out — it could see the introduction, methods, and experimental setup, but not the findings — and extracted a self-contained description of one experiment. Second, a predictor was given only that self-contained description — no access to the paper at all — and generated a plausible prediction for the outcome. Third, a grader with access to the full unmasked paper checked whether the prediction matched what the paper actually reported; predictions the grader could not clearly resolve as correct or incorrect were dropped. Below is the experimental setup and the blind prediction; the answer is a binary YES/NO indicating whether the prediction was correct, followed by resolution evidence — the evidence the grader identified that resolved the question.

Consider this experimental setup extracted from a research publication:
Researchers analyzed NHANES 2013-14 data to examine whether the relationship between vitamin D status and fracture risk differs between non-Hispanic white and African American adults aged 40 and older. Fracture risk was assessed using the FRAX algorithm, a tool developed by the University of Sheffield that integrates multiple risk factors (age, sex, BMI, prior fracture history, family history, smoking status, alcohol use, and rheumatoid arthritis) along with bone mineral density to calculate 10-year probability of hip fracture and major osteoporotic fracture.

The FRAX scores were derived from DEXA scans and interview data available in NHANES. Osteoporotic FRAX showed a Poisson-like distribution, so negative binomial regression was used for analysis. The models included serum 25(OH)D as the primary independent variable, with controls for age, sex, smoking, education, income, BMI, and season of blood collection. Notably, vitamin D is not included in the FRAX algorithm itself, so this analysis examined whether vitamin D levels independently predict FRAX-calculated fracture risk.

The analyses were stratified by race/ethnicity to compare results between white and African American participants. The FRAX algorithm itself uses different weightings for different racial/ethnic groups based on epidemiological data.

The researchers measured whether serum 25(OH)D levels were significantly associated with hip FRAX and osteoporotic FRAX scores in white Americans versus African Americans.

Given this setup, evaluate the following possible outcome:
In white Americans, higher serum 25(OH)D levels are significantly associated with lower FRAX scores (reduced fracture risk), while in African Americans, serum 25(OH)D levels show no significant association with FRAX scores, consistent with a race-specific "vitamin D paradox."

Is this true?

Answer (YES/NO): NO